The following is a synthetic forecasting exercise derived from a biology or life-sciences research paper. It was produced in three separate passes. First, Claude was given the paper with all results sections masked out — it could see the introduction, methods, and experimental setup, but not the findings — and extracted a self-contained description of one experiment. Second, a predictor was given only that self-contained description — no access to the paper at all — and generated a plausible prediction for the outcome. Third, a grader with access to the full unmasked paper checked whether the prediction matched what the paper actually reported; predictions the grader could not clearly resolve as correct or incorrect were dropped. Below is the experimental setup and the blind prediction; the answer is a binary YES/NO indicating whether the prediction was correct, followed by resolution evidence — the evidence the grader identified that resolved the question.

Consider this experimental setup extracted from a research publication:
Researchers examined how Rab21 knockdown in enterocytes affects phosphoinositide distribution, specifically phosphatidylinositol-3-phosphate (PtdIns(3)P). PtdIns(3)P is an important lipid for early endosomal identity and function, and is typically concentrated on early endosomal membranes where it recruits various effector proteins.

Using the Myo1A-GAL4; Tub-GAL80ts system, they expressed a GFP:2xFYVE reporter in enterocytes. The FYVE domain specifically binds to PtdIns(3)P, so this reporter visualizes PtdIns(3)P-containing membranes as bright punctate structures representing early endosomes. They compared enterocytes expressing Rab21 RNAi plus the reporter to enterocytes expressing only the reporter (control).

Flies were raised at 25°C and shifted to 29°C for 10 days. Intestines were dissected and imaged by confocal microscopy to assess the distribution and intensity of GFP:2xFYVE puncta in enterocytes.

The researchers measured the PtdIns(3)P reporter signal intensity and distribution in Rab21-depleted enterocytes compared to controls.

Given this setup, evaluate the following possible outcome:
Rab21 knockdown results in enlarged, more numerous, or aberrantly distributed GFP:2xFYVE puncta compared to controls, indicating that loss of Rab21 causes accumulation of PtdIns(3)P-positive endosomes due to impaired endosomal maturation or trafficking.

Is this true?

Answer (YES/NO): NO